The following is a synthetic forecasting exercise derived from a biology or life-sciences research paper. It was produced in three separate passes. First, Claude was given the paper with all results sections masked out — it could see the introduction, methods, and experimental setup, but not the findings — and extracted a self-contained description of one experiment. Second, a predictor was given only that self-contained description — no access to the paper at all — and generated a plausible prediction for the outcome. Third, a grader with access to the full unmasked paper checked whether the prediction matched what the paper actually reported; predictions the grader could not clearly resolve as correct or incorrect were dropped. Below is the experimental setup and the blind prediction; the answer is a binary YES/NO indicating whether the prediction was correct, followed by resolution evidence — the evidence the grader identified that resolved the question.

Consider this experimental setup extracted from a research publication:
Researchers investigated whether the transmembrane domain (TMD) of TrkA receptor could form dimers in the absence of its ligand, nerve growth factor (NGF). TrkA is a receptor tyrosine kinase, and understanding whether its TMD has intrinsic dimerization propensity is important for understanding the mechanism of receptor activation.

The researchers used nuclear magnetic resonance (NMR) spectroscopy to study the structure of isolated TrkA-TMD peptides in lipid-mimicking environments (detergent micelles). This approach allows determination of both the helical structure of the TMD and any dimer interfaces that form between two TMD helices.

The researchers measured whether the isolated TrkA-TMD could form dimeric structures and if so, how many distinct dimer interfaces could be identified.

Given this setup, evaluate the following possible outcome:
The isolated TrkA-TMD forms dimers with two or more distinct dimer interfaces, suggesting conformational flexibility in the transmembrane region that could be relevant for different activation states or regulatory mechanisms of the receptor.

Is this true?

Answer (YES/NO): YES